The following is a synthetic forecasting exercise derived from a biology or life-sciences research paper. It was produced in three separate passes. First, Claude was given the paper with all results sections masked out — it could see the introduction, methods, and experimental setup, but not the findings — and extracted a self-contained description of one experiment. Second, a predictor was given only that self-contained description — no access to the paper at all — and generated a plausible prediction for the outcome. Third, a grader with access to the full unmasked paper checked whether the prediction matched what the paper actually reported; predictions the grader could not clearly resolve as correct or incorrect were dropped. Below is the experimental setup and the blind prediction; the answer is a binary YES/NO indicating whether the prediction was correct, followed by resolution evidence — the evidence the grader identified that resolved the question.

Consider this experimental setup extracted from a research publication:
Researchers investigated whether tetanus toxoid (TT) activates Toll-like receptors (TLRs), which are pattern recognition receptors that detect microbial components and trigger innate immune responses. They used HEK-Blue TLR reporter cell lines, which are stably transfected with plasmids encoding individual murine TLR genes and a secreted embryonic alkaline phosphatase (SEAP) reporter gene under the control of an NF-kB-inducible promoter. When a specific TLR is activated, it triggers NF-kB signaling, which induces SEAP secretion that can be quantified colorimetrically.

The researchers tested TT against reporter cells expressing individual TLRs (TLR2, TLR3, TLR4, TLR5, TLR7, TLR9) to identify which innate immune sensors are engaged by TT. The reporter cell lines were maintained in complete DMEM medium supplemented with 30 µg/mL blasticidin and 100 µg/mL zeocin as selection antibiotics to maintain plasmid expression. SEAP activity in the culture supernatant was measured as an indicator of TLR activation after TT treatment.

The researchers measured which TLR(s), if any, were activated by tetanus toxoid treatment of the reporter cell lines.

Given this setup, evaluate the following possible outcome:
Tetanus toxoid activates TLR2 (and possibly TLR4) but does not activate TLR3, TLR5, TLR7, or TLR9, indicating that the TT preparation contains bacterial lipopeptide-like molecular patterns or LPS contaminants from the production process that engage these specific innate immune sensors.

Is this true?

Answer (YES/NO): NO